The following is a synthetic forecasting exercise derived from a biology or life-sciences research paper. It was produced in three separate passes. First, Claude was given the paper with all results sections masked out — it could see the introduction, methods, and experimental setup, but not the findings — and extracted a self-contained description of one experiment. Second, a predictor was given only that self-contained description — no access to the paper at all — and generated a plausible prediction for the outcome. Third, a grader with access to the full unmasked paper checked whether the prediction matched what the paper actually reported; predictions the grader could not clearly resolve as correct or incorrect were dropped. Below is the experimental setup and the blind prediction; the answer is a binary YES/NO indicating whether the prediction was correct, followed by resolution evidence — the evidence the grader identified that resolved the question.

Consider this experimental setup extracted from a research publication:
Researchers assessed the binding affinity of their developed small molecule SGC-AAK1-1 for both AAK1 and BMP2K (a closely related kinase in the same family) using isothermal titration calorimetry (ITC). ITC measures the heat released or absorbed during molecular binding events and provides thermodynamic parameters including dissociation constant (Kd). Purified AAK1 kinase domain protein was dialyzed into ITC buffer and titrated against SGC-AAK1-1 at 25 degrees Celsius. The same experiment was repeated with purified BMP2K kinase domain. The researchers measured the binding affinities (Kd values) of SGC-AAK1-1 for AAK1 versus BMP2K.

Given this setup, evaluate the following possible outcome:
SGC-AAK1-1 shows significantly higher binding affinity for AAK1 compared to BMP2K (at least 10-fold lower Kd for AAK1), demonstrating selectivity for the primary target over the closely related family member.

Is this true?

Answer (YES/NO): NO